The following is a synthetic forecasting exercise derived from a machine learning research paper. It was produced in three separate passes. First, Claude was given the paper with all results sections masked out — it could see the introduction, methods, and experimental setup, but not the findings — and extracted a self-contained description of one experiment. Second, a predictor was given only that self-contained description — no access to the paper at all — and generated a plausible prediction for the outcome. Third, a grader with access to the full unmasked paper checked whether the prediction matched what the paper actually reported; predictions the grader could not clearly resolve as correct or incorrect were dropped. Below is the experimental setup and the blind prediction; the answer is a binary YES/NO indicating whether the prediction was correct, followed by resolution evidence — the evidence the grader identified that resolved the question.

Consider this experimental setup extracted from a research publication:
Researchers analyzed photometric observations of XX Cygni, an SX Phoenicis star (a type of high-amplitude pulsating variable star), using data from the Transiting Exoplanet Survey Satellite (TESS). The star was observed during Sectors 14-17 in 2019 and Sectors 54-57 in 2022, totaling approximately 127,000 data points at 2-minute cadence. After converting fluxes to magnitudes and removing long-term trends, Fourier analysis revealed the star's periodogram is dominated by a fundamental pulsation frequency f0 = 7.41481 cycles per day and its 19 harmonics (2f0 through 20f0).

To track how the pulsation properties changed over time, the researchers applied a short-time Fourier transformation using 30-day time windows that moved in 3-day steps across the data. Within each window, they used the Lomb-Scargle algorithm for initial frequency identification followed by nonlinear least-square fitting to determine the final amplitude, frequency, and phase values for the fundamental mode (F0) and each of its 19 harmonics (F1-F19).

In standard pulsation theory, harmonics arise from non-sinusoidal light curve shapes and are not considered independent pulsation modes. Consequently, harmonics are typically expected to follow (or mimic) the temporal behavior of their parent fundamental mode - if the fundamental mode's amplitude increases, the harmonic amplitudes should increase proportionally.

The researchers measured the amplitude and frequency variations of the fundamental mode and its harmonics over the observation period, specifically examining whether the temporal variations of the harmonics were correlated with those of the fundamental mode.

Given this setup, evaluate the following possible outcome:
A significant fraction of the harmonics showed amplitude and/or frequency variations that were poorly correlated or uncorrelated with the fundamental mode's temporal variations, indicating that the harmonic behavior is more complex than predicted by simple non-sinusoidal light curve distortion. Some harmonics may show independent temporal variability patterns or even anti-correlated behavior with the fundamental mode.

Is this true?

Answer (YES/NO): YES